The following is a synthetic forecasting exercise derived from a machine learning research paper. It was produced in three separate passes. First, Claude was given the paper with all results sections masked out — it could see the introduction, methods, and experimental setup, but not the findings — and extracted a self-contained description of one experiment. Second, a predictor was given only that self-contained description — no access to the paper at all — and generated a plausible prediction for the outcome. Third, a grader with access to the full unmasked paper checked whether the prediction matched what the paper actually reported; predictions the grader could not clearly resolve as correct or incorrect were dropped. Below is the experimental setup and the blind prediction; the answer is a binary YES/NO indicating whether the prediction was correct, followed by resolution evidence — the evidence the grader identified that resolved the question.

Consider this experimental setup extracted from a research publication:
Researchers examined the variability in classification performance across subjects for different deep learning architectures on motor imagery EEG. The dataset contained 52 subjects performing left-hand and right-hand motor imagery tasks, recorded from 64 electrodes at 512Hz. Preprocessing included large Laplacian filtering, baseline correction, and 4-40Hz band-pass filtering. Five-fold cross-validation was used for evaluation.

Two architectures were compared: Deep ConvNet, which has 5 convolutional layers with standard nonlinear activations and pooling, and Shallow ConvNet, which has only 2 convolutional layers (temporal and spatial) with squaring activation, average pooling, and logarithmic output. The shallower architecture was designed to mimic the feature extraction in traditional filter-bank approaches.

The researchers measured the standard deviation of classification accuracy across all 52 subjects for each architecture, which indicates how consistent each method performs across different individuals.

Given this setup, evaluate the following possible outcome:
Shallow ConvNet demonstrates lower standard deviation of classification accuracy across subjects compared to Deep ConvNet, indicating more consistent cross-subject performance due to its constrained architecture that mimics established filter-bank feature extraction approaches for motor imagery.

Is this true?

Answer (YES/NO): NO